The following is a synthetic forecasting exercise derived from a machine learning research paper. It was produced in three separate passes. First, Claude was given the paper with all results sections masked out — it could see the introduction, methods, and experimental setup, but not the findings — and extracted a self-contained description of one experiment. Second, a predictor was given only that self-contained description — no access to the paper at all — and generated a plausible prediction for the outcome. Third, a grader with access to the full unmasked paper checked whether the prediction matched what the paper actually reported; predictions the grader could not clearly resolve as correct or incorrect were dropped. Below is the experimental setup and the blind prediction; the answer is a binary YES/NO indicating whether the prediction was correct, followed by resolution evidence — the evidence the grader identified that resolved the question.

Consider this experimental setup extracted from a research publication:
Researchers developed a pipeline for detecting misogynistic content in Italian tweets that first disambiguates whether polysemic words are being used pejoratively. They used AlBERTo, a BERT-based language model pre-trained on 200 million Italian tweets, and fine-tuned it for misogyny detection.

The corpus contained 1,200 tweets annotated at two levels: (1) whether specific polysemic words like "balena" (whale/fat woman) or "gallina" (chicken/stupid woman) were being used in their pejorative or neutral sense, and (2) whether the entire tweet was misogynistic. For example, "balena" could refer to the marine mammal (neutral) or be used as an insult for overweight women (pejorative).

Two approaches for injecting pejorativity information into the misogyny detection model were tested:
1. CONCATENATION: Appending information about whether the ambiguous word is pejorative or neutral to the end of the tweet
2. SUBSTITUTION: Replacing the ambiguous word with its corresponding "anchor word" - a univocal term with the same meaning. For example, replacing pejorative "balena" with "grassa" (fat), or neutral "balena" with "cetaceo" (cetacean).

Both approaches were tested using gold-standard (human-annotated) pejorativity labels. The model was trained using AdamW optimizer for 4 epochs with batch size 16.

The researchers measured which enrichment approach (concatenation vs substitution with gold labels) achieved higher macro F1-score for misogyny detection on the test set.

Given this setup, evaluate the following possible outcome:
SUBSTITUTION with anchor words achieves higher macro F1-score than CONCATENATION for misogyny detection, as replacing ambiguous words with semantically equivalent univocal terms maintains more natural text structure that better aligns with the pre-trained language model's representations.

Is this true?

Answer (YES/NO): YES